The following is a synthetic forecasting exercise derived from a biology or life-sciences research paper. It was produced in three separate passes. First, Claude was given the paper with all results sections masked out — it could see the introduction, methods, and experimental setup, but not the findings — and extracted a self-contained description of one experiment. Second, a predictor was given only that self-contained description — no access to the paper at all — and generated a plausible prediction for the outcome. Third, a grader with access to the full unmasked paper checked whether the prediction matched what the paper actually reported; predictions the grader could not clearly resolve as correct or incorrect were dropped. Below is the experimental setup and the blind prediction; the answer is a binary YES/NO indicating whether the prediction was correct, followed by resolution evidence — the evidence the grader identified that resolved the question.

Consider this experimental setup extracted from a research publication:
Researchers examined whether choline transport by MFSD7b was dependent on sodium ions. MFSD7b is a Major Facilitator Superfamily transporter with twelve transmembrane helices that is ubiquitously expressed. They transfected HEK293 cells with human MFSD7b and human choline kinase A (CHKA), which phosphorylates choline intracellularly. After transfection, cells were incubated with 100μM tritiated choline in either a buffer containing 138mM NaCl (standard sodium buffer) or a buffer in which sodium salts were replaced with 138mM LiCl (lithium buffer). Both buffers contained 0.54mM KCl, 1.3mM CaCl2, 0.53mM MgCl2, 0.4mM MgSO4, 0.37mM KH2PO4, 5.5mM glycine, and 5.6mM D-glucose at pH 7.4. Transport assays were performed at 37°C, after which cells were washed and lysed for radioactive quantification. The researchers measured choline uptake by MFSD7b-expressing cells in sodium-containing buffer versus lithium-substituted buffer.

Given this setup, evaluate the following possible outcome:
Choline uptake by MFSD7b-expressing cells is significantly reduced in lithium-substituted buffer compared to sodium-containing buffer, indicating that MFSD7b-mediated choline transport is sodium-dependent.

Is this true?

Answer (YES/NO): NO